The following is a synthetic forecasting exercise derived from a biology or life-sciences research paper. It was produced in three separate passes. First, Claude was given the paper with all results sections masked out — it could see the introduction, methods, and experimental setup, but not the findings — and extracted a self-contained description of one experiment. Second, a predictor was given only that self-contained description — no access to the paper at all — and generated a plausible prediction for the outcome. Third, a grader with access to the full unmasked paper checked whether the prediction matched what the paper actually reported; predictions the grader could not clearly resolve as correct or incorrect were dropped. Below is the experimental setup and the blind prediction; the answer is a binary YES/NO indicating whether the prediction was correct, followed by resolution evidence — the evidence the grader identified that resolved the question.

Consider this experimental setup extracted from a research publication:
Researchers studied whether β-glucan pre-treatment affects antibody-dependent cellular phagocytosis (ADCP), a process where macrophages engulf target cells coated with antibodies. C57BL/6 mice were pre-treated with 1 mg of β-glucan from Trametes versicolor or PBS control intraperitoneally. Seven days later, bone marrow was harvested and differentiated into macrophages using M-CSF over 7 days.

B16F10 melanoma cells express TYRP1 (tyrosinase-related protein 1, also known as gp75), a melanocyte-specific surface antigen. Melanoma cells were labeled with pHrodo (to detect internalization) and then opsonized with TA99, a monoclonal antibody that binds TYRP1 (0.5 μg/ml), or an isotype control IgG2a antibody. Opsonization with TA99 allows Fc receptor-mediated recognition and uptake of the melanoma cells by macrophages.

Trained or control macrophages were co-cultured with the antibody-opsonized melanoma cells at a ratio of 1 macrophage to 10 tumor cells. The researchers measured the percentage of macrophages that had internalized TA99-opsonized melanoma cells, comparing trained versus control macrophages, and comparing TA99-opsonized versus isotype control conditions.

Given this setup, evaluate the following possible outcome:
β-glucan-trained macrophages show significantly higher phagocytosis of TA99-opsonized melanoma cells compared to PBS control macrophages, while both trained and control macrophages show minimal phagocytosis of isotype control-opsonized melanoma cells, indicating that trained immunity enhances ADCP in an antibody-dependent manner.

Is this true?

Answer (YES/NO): NO